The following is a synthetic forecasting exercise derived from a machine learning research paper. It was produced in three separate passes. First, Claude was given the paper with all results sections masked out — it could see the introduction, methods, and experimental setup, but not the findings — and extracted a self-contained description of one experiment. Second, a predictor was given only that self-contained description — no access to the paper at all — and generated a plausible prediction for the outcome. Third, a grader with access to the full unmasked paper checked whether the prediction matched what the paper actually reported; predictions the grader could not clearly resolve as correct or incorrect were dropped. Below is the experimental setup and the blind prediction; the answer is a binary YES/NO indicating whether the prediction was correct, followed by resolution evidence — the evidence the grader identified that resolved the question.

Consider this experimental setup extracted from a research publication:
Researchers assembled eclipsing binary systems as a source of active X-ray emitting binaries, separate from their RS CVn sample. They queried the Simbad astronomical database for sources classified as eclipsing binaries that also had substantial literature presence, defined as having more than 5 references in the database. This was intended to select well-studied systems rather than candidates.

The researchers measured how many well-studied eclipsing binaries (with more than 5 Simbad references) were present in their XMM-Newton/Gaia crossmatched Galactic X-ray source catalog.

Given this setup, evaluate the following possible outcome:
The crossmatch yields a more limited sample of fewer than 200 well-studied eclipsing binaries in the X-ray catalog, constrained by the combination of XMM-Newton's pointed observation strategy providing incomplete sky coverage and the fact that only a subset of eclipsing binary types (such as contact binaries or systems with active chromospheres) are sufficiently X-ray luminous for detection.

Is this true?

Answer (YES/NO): YES